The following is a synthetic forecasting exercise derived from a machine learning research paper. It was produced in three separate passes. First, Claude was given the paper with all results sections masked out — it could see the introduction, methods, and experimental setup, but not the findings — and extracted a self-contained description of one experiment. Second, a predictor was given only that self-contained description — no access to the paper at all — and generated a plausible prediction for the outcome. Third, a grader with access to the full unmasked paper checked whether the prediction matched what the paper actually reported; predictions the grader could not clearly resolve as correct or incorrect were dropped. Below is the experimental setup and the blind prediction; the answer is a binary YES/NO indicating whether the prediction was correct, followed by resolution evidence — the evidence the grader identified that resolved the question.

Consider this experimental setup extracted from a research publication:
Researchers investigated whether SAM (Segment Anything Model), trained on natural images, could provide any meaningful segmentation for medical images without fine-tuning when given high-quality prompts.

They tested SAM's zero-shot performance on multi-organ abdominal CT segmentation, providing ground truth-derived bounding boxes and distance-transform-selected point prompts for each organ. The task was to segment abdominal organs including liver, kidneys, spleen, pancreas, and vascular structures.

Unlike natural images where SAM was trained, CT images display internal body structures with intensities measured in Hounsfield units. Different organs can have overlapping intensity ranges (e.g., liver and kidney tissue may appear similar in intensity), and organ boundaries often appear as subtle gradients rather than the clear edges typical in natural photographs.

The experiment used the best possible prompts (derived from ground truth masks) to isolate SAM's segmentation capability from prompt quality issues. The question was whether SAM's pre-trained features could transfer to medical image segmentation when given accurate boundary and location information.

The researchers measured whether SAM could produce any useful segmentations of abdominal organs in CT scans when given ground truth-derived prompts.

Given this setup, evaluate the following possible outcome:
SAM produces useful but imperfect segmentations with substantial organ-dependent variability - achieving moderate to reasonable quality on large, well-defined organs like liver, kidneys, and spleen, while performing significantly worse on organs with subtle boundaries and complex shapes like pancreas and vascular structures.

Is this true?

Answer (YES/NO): NO